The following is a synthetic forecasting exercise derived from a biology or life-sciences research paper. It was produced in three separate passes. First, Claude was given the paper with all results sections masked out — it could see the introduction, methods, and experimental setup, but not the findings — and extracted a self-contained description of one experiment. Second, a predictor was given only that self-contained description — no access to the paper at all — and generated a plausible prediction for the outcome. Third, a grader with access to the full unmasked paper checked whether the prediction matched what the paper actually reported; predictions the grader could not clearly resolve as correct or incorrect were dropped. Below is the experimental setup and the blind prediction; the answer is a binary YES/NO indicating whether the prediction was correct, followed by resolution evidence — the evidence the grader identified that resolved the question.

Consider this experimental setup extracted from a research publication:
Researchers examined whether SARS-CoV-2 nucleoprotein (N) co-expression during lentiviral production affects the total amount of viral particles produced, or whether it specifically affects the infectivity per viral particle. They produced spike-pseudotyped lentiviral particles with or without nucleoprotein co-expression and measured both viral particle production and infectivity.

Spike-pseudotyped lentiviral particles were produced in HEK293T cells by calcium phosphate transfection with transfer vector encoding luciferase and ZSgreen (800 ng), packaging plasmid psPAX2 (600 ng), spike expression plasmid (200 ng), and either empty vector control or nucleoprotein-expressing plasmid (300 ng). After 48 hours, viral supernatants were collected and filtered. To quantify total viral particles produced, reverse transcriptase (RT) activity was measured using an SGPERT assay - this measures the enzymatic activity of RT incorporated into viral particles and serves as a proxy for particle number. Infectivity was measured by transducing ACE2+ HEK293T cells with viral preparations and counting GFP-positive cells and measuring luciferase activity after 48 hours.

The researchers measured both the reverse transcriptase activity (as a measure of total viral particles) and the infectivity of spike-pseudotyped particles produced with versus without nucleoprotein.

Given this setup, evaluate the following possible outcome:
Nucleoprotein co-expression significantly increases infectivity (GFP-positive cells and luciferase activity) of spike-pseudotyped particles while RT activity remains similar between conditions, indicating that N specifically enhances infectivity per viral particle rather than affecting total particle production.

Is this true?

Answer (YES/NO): YES